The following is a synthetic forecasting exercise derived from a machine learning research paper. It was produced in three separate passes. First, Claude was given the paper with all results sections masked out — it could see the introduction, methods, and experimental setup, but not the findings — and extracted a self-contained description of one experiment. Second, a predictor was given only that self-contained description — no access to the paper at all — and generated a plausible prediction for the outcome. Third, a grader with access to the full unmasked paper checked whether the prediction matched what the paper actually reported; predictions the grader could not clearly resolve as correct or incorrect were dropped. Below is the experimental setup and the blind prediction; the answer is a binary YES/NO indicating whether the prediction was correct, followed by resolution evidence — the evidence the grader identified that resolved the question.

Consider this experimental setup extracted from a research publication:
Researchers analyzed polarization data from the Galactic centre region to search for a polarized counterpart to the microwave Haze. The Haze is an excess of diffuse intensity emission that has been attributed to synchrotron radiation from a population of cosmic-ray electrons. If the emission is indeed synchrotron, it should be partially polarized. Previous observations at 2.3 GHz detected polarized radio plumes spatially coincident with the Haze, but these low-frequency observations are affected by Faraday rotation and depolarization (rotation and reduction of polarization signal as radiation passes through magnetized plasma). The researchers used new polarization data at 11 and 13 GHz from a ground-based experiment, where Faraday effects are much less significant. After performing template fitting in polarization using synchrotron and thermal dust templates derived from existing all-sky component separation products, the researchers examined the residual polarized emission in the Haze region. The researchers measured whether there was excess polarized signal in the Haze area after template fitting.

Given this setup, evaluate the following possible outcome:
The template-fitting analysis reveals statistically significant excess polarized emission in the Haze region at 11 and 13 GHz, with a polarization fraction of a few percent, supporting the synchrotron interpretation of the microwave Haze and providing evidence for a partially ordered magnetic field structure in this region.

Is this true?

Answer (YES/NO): NO